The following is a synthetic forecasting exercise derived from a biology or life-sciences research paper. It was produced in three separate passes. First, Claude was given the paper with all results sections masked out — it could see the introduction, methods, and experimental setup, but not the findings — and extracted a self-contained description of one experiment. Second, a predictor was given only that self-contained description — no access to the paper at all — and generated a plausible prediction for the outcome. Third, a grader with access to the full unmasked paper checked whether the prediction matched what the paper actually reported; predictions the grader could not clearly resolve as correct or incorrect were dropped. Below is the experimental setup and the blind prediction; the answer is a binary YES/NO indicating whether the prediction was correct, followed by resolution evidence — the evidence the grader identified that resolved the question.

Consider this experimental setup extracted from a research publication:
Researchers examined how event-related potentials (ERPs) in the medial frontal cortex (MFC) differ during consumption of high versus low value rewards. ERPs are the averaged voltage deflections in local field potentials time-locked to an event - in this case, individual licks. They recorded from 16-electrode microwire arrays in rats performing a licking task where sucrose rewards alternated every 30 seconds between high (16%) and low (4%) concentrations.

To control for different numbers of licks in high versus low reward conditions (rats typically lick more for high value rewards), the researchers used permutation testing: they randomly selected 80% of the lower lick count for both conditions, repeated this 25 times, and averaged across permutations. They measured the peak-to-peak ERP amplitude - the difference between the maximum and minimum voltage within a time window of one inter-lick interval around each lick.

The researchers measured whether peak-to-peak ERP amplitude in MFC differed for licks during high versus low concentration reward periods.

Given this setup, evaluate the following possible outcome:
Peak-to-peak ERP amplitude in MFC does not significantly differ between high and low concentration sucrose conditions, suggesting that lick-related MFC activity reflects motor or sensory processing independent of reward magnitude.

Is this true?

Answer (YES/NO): NO